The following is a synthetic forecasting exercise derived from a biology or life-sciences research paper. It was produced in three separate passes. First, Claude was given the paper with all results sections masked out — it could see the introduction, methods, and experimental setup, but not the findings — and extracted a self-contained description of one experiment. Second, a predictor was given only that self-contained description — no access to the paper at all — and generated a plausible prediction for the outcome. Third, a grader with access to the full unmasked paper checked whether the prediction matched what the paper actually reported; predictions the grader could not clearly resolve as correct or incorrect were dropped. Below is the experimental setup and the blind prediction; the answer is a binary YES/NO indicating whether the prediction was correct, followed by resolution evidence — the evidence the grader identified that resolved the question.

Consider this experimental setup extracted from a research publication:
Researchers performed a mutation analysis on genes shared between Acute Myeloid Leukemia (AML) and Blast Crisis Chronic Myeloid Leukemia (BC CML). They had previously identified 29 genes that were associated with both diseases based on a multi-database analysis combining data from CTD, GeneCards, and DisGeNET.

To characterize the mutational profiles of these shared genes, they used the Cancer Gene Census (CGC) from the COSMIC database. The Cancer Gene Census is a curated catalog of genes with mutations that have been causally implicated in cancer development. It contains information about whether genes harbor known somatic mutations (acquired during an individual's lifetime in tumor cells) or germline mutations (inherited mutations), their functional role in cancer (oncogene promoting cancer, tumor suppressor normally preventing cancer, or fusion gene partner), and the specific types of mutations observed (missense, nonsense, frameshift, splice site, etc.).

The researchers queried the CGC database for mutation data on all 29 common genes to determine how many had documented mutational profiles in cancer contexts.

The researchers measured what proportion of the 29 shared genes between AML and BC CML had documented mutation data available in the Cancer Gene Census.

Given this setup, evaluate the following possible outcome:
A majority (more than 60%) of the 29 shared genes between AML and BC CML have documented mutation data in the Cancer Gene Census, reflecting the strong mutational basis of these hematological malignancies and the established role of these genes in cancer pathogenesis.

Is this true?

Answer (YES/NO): NO